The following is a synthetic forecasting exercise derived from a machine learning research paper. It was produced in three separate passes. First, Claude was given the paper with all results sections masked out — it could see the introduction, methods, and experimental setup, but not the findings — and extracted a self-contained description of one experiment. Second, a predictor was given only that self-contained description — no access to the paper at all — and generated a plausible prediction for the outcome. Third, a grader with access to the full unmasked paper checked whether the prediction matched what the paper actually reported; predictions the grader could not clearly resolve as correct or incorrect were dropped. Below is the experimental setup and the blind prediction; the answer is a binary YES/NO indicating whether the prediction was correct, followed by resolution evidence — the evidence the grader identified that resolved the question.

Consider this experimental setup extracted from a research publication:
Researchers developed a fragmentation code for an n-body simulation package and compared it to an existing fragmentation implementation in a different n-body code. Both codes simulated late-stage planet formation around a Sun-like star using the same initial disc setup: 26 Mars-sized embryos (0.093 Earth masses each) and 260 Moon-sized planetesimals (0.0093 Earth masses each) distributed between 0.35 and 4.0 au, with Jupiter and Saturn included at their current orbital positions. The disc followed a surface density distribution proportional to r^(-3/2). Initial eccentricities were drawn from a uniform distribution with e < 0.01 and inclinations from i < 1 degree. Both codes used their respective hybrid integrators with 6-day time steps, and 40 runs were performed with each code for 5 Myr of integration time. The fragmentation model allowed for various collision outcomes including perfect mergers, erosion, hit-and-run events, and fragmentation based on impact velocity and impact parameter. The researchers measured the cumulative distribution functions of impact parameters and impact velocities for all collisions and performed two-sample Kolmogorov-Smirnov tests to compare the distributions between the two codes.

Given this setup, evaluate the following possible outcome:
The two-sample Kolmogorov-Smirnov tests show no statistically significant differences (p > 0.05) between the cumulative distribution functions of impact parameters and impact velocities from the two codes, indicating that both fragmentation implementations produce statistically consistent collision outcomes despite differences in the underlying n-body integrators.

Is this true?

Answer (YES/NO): YES